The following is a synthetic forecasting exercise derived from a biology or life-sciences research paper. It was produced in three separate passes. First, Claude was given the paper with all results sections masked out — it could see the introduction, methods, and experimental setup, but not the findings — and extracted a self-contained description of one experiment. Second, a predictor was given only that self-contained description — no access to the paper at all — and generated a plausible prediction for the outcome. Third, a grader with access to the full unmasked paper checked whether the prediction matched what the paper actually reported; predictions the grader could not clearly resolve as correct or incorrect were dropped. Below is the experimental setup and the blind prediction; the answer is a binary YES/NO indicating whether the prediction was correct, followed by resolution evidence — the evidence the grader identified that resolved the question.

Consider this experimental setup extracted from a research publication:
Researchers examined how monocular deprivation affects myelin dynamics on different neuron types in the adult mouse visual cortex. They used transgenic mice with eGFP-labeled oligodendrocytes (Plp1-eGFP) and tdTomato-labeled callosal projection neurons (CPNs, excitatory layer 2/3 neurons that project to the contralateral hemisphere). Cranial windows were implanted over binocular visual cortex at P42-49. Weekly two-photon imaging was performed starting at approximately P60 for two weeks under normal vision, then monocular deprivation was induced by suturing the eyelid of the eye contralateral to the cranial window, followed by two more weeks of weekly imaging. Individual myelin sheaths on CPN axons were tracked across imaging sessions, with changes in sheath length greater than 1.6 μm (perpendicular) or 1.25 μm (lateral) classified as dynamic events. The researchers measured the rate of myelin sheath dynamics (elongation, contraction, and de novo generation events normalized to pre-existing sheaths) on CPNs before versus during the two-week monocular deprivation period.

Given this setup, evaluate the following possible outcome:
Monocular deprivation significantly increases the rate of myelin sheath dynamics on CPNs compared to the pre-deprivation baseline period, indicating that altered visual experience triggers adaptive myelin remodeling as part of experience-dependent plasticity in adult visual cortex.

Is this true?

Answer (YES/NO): NO